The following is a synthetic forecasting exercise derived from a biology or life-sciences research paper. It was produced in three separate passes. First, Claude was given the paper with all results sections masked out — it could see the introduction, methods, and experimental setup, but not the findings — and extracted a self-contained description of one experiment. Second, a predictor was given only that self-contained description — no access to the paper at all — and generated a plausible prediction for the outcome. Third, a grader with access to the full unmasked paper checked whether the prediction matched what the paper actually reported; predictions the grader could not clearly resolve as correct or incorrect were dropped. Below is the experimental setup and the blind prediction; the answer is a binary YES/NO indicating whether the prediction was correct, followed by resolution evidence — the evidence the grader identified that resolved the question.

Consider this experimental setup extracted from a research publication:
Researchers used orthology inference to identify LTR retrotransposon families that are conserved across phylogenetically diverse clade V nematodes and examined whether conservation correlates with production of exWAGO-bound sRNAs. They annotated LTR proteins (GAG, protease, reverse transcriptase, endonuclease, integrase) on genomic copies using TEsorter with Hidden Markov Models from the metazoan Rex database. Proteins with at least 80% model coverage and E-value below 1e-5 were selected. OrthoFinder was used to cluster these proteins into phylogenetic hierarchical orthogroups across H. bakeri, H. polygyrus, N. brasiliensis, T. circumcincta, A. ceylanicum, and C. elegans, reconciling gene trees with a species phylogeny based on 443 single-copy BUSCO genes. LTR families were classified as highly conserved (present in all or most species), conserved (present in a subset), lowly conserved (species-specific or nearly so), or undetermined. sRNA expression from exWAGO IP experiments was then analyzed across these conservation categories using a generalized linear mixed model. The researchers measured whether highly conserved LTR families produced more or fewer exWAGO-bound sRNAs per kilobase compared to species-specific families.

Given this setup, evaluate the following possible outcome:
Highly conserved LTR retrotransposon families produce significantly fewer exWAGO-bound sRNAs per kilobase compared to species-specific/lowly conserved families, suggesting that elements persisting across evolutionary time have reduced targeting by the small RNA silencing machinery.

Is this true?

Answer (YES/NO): NO